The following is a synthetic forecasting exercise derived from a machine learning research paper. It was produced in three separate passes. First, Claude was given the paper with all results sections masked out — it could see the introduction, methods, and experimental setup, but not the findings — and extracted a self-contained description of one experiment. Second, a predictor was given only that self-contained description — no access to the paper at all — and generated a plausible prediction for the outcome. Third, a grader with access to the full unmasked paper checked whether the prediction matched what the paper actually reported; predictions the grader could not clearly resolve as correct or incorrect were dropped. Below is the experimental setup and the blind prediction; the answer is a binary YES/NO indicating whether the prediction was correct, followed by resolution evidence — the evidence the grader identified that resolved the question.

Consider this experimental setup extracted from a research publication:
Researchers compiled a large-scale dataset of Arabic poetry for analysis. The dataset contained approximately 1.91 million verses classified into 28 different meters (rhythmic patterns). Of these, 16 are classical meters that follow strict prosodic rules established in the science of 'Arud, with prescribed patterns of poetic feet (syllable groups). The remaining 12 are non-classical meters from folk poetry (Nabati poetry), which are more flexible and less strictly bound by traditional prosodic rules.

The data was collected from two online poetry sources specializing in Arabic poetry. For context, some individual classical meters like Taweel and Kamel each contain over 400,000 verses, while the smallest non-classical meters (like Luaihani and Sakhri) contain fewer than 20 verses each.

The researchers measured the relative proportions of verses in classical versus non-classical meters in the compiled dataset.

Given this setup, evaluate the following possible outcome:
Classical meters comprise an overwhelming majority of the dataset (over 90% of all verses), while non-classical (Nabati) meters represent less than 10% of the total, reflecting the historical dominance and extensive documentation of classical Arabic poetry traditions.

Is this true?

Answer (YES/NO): YES